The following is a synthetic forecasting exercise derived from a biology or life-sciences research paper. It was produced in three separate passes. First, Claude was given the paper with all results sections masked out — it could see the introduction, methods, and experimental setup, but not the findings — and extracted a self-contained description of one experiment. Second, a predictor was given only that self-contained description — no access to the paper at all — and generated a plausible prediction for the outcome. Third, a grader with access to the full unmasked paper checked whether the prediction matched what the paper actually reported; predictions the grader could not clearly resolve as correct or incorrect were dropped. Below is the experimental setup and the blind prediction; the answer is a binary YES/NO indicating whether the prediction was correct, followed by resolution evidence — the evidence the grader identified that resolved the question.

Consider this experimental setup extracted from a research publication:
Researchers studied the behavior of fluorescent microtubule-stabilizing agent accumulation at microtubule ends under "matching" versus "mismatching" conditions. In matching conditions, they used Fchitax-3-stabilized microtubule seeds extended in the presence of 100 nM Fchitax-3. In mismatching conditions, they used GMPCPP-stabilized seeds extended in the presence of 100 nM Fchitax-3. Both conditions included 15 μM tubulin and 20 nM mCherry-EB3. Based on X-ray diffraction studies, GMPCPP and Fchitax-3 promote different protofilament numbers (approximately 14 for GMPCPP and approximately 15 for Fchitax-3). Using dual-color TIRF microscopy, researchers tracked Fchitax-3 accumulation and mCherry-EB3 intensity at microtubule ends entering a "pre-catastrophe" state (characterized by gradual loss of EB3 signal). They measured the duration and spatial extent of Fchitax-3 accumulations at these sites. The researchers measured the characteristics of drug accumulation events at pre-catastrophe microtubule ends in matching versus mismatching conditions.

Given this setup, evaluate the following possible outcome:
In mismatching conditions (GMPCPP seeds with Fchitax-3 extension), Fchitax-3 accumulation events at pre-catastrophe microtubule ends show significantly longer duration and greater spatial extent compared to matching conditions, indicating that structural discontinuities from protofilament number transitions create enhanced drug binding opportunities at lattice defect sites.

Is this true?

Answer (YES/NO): YES